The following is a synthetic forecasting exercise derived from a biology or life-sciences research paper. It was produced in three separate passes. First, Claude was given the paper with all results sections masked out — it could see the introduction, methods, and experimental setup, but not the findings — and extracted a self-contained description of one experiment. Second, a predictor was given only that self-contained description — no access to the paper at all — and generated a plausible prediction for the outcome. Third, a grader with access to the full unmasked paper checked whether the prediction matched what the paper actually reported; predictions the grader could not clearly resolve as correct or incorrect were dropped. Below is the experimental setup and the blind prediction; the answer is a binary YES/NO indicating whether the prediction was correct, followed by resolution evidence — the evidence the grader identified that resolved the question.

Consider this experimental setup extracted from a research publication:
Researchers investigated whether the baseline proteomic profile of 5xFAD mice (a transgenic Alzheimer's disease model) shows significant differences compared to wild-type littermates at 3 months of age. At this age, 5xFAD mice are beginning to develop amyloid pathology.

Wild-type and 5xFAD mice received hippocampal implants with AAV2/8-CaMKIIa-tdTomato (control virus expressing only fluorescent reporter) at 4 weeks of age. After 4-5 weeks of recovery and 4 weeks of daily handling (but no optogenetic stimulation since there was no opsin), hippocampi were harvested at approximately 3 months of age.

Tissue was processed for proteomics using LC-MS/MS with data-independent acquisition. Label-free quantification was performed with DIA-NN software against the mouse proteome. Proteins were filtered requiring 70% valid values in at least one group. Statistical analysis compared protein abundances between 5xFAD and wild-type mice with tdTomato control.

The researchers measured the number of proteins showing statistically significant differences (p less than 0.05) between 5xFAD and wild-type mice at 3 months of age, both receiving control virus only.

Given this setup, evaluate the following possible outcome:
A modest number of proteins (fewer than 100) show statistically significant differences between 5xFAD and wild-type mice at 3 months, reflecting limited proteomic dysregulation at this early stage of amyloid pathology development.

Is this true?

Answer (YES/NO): NO